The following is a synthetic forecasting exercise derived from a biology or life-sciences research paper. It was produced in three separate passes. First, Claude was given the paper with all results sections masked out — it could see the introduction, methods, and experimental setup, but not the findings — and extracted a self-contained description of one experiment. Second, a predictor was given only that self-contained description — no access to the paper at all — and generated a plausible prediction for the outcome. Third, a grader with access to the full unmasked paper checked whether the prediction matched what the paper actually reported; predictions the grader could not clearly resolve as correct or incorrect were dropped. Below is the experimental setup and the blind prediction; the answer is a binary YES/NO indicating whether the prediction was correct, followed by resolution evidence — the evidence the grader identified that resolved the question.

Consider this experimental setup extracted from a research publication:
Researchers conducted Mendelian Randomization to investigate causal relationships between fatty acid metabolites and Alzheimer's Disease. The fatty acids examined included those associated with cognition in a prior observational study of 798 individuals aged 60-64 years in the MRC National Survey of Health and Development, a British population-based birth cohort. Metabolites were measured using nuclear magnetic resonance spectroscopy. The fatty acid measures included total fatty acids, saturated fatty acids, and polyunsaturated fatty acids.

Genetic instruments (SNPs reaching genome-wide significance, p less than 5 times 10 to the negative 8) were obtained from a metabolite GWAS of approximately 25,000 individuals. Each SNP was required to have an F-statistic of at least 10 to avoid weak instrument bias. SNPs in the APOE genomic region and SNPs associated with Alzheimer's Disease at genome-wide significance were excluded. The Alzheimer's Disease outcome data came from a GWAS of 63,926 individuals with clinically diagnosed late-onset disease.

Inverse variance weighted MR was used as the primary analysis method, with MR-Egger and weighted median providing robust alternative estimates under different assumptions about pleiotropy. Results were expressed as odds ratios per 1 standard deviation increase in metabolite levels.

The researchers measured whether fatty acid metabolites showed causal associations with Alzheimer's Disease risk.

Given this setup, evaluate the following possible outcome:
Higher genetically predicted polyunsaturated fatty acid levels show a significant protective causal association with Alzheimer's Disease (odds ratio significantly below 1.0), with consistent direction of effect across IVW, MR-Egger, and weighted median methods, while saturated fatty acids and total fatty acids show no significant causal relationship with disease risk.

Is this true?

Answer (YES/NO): NO